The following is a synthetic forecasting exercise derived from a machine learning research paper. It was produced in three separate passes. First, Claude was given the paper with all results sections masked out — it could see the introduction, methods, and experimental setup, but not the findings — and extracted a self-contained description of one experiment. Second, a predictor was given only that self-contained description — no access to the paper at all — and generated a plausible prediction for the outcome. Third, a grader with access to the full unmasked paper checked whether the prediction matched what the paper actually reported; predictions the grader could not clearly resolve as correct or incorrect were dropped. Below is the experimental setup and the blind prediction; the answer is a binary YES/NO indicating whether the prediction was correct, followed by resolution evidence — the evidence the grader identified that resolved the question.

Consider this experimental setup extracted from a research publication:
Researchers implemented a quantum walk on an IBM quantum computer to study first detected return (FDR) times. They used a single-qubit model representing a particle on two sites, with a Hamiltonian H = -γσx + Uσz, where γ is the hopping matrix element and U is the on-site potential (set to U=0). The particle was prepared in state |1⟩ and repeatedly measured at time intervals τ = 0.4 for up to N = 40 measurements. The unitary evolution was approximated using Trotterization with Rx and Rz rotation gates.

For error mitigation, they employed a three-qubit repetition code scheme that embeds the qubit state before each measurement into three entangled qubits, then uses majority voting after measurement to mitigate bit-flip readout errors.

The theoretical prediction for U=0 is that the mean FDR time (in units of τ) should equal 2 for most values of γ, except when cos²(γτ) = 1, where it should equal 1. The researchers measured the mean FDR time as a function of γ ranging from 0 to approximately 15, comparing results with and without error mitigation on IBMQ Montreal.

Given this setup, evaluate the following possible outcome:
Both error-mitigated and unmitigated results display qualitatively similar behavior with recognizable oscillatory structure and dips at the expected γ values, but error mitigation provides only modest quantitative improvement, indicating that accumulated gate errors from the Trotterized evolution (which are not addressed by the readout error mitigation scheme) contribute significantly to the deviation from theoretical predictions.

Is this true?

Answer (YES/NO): NO